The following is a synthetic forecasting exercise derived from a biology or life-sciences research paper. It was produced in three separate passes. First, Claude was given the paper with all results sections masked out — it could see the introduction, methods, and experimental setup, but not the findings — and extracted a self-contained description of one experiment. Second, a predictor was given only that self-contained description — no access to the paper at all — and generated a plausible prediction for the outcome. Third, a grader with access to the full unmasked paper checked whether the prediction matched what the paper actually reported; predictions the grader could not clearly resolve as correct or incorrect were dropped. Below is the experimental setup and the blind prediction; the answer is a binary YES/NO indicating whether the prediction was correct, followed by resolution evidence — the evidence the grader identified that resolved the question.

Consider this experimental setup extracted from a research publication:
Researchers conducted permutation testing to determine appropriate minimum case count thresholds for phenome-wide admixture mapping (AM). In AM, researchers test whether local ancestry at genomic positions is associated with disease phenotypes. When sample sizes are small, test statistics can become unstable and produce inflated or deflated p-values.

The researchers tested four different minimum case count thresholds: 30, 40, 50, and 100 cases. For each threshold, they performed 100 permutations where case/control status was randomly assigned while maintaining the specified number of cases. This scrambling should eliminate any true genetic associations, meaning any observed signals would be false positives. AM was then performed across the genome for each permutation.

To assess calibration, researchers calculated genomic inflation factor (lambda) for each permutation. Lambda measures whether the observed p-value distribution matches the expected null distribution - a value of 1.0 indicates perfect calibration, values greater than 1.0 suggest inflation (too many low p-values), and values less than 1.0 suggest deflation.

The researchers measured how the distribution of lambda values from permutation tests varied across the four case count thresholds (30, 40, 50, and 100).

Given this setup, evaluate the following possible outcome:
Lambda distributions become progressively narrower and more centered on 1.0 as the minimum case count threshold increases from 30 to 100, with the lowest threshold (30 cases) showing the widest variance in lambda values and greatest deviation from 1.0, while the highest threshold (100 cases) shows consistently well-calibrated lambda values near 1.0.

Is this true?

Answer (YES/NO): NO